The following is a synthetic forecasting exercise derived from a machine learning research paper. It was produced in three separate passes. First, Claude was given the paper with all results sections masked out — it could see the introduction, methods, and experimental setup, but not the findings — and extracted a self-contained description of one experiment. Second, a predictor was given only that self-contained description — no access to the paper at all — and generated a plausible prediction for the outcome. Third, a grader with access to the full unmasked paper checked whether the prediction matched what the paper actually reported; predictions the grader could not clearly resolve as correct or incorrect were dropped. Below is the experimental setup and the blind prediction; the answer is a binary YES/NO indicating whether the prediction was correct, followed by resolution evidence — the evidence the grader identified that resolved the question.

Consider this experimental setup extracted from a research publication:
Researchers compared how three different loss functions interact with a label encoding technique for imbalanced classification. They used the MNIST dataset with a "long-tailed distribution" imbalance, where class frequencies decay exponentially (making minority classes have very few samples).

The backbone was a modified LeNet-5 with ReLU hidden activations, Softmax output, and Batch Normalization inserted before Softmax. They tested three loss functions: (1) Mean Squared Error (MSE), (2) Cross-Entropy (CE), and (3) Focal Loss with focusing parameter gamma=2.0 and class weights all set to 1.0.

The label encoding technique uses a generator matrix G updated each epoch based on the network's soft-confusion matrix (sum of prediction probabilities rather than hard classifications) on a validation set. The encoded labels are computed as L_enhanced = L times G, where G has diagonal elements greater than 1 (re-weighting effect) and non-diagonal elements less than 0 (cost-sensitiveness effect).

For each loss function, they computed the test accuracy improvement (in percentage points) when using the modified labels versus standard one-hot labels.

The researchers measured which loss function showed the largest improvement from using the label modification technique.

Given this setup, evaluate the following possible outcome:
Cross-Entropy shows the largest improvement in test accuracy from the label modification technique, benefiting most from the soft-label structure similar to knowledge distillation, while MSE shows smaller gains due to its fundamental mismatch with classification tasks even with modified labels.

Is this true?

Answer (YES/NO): YES